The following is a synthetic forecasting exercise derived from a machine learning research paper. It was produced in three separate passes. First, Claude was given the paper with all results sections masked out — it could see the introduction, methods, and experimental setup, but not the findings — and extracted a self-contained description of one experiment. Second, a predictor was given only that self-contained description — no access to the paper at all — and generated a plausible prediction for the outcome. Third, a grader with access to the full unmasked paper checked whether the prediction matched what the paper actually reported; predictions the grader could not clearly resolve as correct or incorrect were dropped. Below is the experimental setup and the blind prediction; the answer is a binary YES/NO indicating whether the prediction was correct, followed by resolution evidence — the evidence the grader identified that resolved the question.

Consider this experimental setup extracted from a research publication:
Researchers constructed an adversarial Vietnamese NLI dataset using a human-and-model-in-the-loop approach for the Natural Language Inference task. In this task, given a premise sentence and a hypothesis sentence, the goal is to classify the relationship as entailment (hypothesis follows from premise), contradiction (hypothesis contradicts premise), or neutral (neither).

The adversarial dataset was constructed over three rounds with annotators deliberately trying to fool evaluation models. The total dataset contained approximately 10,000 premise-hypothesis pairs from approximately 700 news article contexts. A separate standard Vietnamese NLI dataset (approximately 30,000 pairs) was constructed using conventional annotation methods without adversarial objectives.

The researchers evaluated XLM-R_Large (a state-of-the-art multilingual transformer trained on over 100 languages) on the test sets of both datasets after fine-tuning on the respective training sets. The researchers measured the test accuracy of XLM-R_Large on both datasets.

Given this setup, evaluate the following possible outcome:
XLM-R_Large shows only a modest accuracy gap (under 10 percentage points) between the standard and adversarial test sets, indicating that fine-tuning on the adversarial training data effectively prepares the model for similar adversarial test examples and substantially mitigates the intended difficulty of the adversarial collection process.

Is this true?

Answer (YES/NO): NO